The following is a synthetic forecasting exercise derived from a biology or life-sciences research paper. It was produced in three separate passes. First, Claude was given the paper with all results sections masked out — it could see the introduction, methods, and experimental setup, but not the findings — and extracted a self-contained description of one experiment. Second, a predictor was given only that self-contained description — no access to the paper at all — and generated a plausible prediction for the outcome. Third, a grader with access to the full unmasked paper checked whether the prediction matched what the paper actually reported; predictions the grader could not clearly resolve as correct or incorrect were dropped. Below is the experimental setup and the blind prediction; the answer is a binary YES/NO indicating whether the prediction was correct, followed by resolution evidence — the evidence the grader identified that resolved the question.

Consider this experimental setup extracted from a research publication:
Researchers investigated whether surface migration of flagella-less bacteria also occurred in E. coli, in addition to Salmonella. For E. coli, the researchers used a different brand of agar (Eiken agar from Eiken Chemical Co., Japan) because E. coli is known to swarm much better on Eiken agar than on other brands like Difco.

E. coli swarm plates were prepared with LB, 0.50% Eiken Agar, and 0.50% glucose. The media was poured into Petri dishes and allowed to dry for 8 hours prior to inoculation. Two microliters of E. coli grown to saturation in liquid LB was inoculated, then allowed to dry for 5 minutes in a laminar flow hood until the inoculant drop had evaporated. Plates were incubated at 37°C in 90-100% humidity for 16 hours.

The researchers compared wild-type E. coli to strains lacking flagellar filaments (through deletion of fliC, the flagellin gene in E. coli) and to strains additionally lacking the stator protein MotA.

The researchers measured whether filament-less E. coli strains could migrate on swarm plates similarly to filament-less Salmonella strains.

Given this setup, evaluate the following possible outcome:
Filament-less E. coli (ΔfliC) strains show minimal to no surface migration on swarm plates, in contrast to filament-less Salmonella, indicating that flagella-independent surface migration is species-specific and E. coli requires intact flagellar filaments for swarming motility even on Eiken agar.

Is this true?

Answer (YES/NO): NO